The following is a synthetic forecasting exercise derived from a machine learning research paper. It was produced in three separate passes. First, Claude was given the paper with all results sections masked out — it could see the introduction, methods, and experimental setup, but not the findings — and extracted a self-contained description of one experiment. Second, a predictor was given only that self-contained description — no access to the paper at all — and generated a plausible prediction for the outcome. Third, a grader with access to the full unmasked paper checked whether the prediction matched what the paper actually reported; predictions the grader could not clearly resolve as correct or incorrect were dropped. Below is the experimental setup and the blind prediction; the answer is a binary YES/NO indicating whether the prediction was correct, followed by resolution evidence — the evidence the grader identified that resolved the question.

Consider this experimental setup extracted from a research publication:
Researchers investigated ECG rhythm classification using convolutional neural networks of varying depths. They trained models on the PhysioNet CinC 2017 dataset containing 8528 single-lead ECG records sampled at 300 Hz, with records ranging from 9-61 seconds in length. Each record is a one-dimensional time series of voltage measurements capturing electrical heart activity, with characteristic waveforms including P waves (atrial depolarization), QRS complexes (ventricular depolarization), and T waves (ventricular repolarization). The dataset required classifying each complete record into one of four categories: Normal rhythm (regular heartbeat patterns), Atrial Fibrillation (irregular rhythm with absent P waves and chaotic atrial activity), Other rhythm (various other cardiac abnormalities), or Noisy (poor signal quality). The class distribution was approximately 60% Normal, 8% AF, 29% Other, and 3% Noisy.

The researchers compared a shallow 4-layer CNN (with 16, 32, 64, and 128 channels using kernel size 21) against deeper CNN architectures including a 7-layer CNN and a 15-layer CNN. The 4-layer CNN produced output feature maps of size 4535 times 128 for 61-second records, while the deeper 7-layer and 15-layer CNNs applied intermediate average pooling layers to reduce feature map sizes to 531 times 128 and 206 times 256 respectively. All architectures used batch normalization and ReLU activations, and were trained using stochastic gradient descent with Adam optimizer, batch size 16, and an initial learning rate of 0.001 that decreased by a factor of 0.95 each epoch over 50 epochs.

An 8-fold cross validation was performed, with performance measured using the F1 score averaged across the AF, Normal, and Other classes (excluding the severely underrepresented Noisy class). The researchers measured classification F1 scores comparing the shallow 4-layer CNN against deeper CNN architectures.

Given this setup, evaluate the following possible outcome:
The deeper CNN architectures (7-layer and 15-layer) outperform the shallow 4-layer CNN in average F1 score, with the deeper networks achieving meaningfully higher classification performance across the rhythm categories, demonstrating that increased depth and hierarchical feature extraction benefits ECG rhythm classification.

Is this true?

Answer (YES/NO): YES